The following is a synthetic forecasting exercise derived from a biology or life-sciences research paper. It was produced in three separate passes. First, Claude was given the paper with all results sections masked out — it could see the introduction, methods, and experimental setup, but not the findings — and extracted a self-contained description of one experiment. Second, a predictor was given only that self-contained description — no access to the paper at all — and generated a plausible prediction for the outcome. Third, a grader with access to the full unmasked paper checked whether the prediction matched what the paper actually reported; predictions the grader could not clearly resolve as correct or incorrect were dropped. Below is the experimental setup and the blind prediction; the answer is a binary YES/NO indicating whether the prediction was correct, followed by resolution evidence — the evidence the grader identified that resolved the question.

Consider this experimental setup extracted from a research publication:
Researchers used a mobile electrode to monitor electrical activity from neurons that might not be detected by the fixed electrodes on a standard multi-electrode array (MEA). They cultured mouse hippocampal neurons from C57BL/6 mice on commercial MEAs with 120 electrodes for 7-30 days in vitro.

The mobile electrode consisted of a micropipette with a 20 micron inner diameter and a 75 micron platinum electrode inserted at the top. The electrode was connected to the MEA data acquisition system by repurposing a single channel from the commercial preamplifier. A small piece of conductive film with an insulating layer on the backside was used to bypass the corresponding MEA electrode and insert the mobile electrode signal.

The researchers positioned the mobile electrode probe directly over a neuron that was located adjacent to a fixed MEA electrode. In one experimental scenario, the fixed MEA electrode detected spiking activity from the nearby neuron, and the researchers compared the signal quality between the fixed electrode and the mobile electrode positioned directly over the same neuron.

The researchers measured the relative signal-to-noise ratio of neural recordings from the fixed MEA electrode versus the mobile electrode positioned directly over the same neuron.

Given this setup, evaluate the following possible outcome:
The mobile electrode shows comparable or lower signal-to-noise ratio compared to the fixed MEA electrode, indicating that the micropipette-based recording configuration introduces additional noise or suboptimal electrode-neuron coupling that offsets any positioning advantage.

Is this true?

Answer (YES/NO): NO